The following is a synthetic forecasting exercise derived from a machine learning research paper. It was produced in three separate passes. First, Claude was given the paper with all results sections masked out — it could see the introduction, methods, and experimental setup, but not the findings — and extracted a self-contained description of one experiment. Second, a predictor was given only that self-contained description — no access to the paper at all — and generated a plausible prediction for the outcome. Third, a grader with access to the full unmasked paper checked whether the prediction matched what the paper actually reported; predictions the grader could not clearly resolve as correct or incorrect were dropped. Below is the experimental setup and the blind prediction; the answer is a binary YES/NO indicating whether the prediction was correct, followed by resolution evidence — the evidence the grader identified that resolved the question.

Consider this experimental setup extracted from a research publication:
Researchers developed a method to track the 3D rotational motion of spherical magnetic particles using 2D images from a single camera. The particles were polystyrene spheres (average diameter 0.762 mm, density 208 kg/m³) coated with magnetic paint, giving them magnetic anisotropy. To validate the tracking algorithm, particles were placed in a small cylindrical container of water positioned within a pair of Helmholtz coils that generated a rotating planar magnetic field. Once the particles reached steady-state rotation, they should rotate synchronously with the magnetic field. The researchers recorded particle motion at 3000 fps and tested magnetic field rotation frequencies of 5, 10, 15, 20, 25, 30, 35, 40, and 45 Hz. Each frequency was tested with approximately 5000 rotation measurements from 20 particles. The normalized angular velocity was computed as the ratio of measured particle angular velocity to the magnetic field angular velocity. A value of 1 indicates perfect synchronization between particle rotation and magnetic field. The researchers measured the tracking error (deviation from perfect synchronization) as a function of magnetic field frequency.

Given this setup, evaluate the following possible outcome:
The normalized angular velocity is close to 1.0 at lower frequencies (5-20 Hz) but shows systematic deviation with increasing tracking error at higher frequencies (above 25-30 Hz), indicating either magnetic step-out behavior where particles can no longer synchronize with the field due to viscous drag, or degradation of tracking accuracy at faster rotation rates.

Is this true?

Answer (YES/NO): NO